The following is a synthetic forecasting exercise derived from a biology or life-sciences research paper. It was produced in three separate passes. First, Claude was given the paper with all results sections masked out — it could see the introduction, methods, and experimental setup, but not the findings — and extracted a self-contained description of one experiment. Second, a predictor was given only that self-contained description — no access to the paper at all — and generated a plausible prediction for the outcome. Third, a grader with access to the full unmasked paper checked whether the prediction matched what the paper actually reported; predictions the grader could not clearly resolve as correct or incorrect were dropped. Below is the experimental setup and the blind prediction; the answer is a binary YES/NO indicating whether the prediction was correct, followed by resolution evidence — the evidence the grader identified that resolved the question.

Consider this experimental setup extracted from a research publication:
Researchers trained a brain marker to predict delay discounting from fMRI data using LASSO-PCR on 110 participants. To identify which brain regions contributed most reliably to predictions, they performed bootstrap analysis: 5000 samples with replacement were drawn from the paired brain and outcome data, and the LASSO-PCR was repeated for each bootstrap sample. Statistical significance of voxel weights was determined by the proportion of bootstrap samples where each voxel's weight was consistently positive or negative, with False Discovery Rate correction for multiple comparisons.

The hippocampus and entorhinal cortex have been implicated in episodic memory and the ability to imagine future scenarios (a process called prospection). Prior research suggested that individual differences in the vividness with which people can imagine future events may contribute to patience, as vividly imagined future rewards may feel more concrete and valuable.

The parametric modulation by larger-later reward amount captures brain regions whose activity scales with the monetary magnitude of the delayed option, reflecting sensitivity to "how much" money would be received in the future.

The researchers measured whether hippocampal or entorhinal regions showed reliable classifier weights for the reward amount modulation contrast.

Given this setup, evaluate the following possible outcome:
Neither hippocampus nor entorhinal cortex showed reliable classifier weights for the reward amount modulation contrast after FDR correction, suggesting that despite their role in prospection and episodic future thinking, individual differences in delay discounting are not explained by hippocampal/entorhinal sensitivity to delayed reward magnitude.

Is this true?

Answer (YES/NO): YES